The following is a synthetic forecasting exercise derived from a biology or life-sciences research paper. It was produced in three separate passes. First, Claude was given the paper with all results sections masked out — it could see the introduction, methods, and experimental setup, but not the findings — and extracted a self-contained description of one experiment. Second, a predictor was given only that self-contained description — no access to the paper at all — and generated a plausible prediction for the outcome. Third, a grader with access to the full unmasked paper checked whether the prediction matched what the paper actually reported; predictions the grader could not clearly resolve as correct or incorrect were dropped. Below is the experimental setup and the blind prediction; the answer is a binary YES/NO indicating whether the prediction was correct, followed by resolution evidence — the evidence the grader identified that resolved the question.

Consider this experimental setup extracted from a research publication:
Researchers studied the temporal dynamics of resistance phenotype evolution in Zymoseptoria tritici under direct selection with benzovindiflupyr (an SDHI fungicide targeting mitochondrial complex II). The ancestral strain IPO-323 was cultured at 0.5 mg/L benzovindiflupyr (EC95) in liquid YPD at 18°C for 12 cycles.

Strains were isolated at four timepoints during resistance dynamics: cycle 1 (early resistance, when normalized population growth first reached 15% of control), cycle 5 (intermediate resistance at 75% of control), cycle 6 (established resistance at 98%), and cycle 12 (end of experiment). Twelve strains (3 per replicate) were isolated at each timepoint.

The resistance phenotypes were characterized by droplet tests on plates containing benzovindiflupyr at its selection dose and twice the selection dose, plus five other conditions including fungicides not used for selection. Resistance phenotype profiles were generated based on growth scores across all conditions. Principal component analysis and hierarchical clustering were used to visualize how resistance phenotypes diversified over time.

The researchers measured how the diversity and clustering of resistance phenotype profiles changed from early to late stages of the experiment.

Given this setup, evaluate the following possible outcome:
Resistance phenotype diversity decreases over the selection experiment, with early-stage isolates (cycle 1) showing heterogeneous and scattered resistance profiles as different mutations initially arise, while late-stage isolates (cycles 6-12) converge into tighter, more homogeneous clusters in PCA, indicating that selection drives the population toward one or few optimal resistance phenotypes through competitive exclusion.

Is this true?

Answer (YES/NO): YES